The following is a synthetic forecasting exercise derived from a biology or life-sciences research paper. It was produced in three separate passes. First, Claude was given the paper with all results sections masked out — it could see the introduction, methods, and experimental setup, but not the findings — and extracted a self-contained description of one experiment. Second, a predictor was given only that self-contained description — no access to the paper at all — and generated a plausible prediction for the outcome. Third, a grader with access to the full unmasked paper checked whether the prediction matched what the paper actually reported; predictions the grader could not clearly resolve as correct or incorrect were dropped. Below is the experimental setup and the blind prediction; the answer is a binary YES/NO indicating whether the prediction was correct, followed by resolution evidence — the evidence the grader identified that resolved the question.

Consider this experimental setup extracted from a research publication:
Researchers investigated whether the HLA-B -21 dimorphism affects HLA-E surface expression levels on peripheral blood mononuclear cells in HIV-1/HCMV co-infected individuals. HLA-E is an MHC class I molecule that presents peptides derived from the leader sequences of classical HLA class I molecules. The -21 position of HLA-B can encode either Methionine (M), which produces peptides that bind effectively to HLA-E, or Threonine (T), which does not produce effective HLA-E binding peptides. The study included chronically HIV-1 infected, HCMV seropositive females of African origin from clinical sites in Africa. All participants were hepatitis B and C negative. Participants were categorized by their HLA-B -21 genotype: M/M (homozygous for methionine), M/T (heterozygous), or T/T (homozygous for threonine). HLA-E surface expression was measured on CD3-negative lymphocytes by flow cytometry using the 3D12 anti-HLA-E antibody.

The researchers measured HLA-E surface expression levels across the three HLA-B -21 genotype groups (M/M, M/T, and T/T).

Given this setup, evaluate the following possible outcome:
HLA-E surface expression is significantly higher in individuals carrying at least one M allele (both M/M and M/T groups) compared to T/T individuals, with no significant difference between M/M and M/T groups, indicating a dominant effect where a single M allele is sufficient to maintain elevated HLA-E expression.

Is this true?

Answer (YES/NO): NO